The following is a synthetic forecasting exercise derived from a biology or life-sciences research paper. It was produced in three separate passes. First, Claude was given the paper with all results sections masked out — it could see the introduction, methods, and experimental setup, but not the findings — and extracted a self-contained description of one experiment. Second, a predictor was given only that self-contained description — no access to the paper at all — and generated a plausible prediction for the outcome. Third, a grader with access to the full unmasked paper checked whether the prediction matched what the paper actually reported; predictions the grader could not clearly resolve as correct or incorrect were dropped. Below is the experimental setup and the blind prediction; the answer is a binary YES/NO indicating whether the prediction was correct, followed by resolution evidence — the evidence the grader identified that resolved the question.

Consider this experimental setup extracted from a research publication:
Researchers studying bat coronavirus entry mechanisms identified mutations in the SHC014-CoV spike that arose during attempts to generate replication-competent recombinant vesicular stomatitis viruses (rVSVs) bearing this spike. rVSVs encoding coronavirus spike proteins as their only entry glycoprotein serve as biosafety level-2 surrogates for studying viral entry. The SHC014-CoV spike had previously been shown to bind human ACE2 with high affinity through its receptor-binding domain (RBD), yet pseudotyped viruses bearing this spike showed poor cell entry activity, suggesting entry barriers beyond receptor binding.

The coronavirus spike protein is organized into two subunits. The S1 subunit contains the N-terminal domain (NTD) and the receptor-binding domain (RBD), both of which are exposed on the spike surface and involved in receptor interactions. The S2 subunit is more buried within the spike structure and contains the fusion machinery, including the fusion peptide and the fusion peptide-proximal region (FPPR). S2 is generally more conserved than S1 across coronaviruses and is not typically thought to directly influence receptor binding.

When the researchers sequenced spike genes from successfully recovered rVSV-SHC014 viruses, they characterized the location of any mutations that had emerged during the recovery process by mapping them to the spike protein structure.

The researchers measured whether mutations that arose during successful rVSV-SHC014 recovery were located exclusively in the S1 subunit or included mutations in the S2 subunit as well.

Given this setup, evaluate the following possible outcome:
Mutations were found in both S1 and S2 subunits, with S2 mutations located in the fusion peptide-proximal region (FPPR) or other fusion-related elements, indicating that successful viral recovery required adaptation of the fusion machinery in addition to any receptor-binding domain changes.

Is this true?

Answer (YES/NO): NO